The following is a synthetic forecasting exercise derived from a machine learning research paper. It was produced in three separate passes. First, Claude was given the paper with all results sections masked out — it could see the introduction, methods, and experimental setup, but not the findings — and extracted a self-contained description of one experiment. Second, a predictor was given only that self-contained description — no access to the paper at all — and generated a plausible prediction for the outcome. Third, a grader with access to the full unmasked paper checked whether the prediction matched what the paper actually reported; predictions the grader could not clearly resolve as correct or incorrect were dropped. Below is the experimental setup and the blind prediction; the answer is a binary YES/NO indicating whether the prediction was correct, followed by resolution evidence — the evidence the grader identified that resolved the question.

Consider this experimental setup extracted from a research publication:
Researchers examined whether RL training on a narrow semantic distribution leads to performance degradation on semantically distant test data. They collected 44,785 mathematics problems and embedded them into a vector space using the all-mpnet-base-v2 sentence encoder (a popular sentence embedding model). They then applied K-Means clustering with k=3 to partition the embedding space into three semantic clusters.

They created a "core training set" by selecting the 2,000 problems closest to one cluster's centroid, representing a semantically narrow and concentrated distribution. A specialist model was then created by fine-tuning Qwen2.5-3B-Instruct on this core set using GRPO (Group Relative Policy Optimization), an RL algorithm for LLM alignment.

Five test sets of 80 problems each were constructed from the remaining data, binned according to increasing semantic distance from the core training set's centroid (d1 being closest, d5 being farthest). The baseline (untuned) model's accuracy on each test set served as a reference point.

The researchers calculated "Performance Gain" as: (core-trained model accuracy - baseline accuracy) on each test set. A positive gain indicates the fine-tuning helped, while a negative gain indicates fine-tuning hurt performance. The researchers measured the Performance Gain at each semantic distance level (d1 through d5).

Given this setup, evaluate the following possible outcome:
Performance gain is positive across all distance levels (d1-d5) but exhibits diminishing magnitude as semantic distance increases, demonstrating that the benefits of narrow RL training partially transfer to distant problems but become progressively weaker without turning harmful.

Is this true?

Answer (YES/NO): NO